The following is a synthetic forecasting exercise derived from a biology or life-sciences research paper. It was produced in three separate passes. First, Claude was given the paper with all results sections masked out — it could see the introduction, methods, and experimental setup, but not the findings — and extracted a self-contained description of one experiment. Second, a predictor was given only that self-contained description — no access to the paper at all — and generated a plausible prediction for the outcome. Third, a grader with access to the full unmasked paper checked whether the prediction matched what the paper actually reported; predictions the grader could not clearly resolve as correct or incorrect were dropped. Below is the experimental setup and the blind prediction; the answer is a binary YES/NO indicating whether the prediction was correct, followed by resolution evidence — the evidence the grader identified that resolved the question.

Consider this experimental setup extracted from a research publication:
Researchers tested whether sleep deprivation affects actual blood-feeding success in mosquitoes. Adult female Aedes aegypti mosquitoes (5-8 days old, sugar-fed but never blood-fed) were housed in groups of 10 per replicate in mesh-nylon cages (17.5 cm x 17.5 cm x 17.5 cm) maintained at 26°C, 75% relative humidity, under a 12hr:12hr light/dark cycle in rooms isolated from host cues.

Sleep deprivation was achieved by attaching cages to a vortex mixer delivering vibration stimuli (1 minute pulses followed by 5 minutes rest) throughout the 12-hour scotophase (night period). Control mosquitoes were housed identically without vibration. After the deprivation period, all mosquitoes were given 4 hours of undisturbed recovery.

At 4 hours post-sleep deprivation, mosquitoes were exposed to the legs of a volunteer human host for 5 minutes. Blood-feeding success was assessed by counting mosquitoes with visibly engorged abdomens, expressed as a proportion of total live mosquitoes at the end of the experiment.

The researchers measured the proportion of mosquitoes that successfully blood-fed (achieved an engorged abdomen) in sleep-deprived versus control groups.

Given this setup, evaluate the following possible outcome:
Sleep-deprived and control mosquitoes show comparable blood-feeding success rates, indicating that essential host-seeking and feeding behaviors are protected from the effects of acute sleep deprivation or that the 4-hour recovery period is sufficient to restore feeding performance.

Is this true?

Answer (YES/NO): NO